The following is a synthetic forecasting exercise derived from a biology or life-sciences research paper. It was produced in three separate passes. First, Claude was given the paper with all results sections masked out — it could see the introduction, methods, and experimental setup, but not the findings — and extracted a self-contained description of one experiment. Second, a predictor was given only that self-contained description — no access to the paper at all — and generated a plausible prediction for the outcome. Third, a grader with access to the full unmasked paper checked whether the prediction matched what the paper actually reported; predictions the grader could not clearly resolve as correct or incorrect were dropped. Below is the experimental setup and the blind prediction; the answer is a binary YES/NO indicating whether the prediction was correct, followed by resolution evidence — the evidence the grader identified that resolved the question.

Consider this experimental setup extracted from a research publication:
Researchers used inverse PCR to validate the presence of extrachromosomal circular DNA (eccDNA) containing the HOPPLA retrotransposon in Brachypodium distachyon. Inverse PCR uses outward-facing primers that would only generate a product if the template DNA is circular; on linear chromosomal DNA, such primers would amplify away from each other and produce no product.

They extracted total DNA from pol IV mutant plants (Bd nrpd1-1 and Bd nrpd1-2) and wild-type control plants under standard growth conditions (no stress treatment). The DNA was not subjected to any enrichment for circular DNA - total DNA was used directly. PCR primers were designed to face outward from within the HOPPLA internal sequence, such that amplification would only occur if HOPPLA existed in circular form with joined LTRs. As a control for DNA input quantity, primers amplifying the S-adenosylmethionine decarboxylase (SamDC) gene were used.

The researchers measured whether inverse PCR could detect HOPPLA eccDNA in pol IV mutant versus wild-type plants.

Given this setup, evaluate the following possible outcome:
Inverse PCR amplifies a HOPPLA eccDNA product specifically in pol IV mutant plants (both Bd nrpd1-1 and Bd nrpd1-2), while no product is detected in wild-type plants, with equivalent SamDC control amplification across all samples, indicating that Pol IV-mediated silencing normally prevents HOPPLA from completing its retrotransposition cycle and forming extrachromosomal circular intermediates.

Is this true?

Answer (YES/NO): NO